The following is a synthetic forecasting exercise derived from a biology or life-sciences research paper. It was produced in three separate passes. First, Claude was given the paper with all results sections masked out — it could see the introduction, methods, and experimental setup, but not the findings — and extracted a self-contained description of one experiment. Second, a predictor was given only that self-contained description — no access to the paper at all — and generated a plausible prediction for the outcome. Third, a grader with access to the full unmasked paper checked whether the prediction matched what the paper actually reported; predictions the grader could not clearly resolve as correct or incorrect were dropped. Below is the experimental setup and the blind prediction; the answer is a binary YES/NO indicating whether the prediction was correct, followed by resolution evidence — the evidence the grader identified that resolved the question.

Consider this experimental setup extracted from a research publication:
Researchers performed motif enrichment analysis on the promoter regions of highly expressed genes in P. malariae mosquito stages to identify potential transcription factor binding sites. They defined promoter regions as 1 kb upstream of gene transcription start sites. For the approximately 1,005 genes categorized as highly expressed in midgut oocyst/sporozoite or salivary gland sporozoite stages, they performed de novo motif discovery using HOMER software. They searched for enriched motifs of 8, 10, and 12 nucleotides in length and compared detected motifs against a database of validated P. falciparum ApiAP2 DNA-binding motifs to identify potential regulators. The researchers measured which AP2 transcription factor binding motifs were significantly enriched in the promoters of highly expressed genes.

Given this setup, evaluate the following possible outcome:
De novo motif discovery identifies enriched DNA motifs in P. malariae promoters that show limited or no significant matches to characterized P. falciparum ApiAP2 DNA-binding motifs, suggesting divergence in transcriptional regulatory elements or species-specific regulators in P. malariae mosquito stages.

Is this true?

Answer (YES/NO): NO